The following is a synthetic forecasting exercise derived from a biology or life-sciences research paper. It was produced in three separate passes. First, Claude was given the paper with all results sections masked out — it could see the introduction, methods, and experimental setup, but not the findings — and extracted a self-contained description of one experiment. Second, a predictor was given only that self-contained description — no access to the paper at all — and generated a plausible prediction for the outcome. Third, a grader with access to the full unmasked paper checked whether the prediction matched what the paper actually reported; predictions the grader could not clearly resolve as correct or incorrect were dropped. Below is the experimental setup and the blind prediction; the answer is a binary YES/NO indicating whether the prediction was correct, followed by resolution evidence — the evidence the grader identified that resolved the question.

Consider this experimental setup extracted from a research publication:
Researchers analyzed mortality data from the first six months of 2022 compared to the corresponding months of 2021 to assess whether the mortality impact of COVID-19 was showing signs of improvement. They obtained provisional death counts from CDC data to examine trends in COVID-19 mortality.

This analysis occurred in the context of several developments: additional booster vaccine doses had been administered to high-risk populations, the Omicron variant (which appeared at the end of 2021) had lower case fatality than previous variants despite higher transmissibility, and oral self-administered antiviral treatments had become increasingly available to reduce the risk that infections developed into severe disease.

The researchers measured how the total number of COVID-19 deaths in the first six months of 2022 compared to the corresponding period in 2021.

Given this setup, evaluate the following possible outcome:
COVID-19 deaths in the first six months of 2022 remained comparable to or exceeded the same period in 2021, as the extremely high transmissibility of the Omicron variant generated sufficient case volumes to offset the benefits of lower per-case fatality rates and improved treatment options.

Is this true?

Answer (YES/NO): NO